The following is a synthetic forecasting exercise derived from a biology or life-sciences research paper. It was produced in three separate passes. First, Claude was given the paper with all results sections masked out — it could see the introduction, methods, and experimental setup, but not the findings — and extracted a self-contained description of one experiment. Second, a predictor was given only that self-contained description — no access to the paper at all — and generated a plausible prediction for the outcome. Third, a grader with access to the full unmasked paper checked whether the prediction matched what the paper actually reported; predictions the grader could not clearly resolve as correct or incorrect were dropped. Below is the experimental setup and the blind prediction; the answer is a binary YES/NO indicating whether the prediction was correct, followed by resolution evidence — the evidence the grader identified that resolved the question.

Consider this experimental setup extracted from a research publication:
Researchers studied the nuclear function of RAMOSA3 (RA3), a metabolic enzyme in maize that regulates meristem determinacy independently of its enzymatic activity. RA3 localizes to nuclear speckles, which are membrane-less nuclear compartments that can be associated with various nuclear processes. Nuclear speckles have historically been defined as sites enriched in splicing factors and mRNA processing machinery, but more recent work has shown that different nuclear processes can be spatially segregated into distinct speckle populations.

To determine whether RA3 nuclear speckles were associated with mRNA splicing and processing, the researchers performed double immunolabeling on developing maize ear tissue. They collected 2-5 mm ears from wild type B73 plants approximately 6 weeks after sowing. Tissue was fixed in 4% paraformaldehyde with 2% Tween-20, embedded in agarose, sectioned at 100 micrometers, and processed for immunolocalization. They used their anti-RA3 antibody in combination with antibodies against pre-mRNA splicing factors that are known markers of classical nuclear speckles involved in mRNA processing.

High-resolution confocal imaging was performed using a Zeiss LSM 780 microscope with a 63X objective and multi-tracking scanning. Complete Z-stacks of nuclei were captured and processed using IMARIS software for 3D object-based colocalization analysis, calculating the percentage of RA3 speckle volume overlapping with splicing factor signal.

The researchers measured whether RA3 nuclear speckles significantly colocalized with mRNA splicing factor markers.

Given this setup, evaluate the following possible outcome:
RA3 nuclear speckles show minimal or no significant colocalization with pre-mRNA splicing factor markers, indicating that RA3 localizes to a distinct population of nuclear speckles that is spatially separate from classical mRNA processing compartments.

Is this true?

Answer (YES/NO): YES